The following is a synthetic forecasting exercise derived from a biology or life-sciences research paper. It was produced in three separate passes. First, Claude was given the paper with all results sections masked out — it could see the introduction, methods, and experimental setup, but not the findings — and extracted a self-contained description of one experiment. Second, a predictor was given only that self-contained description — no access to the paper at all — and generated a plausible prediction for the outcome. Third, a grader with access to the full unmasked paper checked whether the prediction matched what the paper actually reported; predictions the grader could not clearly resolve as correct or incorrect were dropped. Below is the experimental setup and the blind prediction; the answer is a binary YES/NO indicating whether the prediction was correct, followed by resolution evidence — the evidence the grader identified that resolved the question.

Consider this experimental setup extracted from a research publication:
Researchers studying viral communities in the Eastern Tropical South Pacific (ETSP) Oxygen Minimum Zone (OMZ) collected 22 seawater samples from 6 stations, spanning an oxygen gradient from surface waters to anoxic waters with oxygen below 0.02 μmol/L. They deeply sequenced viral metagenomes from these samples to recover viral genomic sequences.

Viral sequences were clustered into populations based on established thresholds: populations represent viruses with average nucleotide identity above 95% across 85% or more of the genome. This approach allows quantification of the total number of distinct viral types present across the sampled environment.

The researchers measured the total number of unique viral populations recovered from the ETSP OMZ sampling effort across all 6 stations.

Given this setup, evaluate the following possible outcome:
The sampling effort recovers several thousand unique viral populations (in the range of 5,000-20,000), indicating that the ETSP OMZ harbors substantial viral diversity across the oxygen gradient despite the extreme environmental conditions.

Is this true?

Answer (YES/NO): NO